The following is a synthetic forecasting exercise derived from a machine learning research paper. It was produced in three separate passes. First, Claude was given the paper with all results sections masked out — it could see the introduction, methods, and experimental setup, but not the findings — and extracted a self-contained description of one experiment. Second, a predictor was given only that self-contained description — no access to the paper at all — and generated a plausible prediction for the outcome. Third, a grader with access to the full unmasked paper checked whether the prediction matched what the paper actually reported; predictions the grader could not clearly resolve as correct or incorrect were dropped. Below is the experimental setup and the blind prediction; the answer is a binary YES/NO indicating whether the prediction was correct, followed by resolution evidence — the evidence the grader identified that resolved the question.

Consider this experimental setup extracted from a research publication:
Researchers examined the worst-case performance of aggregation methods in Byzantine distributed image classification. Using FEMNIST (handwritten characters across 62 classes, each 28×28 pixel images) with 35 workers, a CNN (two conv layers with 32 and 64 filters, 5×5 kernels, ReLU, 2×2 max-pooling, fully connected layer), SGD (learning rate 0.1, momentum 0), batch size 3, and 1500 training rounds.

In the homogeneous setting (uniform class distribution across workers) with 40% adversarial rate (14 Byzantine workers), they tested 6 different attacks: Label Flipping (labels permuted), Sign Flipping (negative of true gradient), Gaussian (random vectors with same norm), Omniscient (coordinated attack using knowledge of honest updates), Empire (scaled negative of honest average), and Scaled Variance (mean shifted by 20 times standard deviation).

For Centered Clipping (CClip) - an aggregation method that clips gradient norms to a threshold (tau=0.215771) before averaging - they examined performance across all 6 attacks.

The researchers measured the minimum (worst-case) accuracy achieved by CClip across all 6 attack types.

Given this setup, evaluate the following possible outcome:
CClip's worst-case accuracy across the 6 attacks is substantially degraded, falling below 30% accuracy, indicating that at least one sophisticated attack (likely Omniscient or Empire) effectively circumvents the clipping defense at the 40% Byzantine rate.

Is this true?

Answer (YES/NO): YES